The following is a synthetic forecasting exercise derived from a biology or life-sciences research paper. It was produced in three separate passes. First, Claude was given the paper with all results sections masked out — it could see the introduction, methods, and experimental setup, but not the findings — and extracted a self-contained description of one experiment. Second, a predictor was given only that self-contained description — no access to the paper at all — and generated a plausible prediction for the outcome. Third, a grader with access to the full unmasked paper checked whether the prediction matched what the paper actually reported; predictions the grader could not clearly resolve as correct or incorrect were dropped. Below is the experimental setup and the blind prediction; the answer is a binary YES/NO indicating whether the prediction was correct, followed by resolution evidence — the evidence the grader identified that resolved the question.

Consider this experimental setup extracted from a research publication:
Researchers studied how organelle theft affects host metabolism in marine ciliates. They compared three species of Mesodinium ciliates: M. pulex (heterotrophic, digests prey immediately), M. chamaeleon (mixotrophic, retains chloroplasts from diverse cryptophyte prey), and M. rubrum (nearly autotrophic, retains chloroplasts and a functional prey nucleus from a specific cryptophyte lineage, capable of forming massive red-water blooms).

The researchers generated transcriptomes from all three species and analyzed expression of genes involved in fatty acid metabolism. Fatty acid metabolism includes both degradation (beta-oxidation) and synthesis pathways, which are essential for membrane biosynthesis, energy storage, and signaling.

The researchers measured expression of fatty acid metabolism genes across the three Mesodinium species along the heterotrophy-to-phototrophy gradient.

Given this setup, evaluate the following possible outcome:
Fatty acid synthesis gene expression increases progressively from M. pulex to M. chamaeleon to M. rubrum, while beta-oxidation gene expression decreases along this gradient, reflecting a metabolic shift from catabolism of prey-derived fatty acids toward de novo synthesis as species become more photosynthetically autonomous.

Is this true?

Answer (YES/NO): NO